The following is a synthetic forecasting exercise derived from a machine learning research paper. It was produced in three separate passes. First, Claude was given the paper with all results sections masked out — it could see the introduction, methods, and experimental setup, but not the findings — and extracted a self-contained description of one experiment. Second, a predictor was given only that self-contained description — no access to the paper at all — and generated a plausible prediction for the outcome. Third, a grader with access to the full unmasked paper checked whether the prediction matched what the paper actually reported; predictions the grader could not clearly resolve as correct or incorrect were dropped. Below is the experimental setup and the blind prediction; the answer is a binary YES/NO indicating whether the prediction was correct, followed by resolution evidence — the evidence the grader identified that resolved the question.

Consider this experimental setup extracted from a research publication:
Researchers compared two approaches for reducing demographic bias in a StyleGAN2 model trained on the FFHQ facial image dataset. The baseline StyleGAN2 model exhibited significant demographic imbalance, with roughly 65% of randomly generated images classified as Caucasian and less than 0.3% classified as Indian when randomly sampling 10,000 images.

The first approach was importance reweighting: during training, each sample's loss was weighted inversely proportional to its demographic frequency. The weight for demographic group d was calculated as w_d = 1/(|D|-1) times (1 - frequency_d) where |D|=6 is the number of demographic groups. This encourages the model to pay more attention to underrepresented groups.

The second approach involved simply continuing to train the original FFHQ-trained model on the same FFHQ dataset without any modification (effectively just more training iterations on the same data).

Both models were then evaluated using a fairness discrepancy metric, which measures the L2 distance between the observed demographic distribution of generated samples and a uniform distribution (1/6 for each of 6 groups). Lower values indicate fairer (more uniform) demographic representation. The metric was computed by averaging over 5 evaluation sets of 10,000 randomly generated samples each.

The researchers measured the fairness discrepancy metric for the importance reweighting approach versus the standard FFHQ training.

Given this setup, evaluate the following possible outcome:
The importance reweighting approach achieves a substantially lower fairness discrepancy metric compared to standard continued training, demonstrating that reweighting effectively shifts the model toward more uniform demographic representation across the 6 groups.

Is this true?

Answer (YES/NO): NO